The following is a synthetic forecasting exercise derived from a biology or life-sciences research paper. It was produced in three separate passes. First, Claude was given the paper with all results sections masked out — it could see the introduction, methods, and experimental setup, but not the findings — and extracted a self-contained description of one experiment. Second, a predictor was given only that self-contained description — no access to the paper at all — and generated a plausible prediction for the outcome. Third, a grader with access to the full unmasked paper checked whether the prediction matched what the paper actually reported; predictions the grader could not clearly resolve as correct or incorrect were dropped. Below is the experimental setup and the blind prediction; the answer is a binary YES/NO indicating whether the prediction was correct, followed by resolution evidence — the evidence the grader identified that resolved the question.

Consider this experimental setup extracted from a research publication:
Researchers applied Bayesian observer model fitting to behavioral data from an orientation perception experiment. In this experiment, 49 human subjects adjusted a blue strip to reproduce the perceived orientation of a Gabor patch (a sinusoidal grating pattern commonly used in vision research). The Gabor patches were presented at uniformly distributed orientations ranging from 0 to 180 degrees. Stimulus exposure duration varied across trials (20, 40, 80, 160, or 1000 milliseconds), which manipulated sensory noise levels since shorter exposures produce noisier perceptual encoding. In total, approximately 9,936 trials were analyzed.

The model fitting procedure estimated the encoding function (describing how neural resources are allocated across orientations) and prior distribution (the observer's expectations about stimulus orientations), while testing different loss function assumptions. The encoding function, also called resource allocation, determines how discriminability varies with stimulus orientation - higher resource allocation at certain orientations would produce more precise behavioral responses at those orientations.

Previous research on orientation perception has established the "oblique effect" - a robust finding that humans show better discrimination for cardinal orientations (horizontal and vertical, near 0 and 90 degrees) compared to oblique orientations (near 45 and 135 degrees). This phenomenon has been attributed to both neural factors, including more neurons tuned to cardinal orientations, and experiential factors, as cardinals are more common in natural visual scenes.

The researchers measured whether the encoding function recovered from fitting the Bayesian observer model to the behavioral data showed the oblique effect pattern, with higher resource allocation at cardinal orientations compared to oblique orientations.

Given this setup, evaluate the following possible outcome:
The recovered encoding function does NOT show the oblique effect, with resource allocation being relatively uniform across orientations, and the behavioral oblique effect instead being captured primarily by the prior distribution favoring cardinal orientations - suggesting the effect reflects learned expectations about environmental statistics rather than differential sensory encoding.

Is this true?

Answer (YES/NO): NO